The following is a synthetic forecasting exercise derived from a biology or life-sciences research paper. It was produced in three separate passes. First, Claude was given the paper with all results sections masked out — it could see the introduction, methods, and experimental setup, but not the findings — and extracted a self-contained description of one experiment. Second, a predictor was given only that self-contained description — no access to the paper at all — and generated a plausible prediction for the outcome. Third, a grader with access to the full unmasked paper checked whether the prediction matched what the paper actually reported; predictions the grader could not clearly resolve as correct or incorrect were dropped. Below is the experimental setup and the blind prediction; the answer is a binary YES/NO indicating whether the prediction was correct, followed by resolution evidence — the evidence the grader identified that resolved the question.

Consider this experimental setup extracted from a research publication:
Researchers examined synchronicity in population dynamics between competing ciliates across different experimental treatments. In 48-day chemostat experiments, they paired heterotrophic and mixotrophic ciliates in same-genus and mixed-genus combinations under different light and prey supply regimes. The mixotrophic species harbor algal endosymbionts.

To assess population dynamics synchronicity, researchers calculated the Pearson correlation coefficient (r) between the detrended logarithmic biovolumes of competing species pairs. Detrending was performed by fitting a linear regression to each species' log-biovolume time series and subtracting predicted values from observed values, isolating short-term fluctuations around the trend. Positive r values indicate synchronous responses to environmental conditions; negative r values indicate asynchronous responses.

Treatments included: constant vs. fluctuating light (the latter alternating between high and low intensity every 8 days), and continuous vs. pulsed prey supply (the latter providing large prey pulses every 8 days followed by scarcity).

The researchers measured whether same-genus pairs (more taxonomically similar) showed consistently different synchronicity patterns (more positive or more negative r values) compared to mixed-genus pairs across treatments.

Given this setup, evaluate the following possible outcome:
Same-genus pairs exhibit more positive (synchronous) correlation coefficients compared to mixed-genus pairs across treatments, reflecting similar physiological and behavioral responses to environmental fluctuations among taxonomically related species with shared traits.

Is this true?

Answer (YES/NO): YES